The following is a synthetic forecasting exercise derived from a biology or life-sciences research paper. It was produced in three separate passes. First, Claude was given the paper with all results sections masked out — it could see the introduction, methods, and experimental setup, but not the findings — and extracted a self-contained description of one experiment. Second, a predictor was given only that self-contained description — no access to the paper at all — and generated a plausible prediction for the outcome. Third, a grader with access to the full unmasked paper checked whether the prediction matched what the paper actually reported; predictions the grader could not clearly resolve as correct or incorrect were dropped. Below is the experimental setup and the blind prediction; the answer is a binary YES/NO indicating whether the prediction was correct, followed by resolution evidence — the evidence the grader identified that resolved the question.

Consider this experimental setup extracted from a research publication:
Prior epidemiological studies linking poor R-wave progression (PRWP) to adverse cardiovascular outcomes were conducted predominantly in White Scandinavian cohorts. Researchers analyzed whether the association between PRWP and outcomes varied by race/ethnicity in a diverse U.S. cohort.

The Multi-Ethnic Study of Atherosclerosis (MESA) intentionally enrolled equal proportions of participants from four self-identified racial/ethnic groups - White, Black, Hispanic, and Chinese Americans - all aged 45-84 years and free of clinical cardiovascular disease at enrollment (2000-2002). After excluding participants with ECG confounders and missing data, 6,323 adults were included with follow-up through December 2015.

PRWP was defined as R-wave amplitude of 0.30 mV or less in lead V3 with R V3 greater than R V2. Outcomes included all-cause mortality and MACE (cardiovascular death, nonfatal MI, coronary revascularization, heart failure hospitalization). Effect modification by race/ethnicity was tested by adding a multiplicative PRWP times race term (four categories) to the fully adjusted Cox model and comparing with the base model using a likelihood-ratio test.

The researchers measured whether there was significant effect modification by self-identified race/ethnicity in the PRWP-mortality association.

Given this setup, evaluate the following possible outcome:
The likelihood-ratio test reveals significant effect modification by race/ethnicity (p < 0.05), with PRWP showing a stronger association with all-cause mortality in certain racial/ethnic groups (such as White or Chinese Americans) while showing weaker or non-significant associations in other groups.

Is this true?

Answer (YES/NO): NO